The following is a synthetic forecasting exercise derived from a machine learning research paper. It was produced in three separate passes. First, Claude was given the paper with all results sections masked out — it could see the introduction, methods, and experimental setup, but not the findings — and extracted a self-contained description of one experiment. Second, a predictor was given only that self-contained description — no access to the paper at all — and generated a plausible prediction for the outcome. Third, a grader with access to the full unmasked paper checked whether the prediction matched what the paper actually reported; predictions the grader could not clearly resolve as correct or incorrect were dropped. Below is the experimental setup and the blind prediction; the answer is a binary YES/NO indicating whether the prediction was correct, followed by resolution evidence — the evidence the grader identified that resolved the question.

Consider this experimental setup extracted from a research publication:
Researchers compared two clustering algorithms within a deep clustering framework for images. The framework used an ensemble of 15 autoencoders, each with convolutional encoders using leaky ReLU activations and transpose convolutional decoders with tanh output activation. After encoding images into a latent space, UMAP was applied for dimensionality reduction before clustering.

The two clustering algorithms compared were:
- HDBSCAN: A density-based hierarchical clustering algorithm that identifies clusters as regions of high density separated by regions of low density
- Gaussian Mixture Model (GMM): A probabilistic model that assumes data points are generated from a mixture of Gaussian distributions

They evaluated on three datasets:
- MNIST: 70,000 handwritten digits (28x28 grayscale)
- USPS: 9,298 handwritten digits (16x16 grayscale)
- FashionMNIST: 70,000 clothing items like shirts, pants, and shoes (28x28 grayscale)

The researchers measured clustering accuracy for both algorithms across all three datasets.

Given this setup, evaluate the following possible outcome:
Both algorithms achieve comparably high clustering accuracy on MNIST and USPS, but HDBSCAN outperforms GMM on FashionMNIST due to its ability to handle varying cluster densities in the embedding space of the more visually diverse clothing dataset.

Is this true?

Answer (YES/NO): NO